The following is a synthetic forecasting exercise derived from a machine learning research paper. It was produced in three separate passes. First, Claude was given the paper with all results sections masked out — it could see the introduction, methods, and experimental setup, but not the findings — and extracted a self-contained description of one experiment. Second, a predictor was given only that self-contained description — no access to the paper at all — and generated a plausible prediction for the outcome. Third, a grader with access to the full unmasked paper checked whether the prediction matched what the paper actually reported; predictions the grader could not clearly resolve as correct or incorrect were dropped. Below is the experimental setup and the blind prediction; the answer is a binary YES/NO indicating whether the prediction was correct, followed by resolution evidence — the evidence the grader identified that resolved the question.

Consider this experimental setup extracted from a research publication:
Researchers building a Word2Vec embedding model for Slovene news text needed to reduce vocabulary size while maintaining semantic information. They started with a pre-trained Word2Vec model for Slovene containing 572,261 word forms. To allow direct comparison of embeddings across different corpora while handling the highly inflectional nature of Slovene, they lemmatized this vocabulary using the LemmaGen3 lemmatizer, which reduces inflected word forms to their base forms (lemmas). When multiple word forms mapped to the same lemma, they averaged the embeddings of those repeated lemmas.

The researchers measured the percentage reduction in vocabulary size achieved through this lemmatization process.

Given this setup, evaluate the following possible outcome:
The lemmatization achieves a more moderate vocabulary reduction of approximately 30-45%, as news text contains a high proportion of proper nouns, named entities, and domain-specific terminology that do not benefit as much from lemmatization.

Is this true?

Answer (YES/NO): NO